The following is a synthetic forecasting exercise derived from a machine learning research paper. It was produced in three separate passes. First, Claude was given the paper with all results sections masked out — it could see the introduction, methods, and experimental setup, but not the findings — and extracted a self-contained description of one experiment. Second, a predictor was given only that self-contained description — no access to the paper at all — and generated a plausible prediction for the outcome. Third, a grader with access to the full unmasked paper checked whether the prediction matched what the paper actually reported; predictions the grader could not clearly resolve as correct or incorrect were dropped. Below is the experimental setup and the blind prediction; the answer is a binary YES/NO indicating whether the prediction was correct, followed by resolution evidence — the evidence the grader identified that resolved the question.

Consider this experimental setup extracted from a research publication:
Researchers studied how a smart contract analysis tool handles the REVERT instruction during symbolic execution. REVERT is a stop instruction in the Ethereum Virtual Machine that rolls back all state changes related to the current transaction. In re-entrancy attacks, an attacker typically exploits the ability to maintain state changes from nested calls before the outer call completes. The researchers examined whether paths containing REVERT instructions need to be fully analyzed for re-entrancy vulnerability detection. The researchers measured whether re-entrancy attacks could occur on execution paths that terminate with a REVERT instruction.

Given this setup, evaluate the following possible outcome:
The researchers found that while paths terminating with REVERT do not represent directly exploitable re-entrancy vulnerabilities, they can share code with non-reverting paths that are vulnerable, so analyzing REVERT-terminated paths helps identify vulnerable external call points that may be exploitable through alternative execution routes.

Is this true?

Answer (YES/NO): NO